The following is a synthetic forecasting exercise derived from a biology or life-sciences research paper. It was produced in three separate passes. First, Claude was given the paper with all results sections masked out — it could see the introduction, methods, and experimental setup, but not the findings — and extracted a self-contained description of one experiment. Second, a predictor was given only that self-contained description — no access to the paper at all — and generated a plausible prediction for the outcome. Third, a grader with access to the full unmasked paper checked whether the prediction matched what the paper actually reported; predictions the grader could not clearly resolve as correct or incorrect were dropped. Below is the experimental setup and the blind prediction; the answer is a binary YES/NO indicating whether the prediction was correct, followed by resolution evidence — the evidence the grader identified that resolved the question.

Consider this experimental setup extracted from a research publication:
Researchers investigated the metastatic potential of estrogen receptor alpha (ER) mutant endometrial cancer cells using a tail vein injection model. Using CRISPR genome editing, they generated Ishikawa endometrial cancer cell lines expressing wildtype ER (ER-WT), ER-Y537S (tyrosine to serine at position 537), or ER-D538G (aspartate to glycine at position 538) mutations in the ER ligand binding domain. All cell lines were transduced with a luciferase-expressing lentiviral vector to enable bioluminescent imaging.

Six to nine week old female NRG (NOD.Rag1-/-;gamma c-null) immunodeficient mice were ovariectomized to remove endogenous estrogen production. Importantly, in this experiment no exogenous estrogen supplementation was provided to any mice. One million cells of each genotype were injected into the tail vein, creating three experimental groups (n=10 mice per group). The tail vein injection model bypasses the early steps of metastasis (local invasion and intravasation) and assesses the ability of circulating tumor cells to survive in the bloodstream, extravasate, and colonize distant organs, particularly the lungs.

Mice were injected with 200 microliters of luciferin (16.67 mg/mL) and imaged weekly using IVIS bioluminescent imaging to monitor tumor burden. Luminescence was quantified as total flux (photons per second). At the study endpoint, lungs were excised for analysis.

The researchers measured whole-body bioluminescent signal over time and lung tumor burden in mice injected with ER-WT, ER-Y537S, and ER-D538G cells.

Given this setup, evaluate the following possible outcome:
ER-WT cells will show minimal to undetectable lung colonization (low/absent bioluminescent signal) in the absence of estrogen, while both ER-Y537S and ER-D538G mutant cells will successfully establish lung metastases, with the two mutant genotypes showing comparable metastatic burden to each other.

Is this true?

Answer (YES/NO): NO